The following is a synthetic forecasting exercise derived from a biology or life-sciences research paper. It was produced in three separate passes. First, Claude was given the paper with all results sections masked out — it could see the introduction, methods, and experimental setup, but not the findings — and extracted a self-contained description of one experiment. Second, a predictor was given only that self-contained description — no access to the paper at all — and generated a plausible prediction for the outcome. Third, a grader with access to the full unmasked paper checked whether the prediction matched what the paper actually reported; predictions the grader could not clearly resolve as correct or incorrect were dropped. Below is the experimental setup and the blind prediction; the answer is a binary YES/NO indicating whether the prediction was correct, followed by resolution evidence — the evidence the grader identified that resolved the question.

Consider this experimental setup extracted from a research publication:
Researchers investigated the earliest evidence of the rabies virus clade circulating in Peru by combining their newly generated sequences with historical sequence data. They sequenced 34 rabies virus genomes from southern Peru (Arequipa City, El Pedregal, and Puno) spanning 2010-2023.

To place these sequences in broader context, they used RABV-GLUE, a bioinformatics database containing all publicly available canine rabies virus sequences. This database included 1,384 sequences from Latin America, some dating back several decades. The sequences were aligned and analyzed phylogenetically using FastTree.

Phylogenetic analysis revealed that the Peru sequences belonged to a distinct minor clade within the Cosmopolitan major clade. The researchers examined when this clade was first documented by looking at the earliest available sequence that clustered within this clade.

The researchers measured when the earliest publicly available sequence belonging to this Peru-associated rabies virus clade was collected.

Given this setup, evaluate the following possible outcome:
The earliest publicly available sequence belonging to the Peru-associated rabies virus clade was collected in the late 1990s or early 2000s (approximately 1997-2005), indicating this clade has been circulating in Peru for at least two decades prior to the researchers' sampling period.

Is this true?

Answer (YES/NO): NO